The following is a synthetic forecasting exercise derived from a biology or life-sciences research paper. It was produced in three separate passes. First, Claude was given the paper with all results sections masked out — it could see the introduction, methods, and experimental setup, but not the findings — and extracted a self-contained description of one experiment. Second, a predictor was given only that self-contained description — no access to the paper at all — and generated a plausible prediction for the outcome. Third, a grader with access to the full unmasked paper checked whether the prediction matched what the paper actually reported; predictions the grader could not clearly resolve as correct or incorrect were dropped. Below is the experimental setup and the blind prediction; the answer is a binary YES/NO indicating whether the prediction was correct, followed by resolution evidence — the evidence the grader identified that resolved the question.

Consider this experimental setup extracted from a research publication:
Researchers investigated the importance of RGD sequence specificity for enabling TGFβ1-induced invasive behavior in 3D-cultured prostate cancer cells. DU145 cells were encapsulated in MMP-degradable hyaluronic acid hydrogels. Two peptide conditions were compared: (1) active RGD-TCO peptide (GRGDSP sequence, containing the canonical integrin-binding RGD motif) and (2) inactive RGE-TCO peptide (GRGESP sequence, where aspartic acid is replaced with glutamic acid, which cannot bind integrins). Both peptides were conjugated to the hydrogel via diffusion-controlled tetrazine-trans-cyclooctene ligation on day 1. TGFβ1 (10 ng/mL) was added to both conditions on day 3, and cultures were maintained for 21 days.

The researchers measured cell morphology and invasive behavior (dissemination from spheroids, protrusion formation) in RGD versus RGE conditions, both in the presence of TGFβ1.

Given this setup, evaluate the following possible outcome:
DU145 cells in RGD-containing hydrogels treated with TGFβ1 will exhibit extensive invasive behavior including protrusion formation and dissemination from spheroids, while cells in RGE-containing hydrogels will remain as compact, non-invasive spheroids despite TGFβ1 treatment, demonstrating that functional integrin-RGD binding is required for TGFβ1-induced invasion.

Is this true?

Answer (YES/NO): YES